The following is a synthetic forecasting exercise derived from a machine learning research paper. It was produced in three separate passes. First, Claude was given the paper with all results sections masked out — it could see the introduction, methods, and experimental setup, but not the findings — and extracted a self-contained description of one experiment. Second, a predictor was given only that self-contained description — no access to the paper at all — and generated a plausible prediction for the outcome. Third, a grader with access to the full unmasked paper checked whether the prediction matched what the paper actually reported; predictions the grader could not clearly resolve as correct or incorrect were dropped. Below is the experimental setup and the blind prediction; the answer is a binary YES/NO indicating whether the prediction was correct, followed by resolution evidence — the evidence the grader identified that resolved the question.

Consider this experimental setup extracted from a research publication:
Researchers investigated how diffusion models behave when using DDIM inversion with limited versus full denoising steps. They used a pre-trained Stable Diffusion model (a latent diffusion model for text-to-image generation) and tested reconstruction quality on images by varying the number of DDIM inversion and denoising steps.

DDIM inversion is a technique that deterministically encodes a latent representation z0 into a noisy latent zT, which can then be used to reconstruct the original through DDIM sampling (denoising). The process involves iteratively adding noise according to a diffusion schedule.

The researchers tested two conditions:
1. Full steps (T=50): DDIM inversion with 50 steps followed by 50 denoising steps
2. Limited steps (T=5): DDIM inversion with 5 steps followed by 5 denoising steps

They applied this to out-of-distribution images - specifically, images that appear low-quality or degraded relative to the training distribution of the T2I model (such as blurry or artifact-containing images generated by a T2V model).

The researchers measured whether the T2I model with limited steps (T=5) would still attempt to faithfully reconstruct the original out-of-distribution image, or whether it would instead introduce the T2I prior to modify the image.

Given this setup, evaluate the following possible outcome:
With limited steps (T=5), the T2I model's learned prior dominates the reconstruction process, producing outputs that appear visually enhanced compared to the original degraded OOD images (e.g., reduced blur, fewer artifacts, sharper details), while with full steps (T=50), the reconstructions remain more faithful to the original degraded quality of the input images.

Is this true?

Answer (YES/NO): YES